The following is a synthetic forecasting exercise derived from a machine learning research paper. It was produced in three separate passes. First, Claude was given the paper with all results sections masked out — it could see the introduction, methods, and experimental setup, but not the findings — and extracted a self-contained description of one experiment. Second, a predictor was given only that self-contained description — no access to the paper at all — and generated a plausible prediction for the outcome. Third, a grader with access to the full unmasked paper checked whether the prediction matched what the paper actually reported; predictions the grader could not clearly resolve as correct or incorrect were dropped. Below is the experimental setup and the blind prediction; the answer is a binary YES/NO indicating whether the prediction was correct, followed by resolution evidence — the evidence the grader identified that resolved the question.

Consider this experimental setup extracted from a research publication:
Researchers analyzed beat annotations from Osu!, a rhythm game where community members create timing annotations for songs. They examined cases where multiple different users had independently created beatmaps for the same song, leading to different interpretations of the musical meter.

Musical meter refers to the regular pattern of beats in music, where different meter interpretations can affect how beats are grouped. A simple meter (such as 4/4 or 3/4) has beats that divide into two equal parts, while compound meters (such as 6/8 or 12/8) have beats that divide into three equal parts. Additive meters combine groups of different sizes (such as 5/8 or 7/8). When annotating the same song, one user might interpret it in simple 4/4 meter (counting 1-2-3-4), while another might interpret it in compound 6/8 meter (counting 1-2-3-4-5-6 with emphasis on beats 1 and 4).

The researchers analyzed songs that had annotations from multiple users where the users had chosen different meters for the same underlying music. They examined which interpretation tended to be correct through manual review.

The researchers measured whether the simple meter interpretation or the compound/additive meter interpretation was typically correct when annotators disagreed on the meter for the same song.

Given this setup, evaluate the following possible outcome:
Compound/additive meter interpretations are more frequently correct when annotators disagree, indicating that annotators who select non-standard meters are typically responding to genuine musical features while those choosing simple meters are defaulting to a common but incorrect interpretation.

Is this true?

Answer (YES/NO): YES